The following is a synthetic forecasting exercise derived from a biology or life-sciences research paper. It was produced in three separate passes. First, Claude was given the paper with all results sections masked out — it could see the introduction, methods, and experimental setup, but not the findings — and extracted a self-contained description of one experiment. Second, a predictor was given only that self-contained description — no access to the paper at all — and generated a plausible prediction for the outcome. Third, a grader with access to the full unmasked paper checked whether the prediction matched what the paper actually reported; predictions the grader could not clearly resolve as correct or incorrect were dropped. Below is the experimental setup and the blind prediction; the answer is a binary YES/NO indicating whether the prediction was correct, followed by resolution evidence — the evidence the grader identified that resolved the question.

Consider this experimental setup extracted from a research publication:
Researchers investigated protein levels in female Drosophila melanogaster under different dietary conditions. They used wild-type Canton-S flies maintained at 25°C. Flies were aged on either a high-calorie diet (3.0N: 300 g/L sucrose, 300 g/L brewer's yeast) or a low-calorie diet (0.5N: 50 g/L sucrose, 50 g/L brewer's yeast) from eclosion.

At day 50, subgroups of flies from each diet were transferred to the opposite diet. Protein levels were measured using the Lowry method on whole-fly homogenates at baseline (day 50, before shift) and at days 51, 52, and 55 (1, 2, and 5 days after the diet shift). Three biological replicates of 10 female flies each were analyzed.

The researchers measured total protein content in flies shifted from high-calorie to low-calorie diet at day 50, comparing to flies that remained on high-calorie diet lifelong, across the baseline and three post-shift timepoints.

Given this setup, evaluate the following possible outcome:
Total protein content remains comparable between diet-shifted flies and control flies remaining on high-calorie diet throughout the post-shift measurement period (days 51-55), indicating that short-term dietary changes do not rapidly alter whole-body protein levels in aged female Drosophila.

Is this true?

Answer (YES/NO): NO